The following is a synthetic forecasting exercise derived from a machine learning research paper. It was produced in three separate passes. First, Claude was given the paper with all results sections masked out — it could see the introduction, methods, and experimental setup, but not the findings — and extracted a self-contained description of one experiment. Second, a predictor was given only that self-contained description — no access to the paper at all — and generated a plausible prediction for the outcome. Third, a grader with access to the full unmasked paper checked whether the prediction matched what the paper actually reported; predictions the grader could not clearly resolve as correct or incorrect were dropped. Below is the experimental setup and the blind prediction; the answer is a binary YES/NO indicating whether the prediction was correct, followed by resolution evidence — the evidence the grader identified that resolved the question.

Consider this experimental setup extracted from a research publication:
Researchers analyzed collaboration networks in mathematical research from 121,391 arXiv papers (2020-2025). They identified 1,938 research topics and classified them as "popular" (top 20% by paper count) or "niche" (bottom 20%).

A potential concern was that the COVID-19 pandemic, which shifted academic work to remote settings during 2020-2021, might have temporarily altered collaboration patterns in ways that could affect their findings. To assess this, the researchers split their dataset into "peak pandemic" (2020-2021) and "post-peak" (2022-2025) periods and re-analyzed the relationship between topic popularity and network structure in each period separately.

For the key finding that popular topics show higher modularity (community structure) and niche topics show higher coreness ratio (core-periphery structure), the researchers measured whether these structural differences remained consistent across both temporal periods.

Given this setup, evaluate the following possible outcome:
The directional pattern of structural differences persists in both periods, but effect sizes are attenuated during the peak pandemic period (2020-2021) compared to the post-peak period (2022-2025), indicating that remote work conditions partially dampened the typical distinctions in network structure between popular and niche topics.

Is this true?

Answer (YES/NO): NO